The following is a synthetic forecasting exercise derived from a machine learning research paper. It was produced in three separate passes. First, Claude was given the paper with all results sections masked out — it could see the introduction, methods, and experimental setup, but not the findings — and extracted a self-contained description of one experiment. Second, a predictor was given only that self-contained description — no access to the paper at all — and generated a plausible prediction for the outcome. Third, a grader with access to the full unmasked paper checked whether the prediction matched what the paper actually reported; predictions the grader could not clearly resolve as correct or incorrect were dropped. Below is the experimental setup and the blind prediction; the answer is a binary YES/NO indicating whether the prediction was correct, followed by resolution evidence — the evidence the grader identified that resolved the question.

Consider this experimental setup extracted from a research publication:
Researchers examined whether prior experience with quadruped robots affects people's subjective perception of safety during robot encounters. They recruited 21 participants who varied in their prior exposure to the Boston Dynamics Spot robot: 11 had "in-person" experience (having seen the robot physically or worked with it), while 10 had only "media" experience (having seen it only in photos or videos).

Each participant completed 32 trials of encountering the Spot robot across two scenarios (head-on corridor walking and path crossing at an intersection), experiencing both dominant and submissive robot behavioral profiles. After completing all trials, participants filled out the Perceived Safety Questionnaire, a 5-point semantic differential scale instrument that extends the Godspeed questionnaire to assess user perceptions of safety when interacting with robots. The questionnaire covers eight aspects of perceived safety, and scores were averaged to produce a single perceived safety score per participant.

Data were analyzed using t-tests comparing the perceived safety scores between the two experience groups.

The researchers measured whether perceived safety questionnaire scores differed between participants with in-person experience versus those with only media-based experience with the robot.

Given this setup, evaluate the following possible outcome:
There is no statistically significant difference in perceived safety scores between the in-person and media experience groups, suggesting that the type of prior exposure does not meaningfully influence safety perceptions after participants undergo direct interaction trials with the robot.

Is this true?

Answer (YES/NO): NO